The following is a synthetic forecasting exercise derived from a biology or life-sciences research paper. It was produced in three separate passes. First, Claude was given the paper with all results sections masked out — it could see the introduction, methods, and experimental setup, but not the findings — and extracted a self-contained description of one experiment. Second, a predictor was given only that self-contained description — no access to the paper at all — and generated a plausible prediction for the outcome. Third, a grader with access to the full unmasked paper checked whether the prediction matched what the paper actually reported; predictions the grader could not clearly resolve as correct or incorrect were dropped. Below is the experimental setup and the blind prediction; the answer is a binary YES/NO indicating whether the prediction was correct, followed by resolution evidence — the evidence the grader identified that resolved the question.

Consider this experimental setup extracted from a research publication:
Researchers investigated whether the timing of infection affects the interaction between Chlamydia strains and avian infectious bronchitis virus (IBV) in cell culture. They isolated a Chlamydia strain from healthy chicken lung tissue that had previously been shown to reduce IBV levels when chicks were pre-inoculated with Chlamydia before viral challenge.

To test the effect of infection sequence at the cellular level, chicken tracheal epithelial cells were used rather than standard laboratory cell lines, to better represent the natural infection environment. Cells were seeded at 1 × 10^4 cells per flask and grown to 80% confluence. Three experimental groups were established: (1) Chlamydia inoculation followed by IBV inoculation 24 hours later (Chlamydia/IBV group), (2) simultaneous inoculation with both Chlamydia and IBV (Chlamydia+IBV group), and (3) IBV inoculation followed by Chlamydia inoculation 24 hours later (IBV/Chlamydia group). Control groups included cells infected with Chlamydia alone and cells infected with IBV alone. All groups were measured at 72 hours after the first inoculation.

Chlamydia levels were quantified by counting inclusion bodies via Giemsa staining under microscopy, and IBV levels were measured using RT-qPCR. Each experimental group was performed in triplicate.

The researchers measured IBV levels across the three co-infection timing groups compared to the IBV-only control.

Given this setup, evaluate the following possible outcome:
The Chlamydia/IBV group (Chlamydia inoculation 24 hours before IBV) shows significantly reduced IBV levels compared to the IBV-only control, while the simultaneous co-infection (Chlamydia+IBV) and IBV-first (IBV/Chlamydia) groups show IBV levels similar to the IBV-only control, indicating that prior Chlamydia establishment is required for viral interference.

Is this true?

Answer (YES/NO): NO